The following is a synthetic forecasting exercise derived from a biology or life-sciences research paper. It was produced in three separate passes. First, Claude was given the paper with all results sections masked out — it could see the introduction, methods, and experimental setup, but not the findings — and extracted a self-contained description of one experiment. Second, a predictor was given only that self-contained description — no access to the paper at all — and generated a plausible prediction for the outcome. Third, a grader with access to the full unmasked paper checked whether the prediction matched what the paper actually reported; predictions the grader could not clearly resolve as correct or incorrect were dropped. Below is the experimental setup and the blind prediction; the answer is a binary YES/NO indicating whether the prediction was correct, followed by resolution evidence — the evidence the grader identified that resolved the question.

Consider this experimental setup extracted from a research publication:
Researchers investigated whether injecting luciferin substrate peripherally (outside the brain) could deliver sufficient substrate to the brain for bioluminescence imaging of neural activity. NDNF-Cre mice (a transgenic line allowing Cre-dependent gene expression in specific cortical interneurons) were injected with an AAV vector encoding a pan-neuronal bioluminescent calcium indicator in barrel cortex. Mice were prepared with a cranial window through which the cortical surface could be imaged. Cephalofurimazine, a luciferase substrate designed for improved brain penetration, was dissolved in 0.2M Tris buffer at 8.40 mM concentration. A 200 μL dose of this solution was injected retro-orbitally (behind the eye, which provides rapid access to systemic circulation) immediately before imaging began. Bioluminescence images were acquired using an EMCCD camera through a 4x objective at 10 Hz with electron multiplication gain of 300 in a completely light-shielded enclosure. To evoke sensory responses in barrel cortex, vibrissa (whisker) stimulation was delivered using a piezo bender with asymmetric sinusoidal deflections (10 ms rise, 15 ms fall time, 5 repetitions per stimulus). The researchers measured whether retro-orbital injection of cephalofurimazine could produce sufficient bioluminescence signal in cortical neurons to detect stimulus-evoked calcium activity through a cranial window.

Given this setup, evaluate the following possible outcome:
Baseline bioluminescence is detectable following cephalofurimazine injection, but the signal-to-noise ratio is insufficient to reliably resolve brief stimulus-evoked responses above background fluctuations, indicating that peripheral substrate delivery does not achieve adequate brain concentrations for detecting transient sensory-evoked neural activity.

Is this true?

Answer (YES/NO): NO